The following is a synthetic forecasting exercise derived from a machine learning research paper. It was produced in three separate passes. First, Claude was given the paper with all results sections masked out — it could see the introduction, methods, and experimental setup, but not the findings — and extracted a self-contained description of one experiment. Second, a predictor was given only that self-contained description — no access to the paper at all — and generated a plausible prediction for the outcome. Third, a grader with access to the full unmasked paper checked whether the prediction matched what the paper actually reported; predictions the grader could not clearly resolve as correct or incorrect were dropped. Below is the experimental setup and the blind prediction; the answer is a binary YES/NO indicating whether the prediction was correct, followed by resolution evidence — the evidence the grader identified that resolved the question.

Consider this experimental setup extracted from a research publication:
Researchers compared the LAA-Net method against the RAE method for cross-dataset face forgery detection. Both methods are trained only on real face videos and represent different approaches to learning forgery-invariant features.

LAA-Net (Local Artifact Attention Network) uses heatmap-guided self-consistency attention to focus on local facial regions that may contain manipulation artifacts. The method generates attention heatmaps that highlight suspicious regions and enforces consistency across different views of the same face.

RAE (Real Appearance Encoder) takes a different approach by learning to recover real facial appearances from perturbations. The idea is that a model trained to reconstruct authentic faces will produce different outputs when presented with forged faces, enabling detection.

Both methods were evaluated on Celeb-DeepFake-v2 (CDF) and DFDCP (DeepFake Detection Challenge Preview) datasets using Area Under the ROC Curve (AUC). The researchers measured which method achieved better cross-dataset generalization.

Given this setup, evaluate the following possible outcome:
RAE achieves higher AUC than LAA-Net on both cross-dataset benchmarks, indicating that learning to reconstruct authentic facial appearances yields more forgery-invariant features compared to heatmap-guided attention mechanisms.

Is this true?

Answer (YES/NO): YES